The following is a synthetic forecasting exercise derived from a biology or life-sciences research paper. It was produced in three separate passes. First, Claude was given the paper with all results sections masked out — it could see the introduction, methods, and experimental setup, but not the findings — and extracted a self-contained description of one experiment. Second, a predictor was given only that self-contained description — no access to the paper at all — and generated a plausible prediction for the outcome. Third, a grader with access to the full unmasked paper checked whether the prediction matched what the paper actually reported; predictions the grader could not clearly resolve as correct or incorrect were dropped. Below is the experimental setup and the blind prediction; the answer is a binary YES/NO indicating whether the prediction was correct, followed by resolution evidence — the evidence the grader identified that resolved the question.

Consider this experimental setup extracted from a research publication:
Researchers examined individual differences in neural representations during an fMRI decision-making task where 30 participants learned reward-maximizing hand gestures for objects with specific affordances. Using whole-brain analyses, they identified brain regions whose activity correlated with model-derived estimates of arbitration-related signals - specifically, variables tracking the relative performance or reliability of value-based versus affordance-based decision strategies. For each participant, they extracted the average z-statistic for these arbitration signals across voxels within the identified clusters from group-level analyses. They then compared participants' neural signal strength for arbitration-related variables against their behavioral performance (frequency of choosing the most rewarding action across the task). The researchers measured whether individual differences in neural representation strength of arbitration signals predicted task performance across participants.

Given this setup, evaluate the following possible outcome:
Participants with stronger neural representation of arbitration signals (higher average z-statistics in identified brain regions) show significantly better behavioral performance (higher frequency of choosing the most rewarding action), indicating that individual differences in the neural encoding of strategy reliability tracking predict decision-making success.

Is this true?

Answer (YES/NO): YES